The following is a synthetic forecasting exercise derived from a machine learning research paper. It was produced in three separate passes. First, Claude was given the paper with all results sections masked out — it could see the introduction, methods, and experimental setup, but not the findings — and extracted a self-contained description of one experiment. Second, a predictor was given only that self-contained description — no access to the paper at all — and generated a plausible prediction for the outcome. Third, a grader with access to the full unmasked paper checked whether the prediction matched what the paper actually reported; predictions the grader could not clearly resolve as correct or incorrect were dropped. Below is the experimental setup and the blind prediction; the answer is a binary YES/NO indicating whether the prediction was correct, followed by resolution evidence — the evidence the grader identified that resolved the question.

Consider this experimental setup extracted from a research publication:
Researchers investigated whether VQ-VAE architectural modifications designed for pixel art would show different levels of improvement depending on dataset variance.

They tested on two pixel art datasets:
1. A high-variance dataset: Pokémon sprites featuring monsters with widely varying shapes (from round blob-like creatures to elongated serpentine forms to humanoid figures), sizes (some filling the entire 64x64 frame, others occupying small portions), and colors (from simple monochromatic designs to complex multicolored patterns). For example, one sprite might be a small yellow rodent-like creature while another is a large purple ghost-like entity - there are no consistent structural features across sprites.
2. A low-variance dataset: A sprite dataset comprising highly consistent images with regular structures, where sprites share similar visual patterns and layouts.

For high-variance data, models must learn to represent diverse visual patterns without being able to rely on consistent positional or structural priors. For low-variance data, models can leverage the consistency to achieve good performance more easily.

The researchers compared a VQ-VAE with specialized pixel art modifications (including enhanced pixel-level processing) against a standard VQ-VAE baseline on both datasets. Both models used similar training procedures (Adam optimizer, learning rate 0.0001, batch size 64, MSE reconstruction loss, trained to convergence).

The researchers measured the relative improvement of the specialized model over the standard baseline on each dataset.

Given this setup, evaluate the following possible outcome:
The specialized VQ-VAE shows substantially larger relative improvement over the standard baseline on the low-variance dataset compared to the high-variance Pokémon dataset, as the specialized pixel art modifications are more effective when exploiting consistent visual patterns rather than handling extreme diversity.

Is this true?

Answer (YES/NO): NO